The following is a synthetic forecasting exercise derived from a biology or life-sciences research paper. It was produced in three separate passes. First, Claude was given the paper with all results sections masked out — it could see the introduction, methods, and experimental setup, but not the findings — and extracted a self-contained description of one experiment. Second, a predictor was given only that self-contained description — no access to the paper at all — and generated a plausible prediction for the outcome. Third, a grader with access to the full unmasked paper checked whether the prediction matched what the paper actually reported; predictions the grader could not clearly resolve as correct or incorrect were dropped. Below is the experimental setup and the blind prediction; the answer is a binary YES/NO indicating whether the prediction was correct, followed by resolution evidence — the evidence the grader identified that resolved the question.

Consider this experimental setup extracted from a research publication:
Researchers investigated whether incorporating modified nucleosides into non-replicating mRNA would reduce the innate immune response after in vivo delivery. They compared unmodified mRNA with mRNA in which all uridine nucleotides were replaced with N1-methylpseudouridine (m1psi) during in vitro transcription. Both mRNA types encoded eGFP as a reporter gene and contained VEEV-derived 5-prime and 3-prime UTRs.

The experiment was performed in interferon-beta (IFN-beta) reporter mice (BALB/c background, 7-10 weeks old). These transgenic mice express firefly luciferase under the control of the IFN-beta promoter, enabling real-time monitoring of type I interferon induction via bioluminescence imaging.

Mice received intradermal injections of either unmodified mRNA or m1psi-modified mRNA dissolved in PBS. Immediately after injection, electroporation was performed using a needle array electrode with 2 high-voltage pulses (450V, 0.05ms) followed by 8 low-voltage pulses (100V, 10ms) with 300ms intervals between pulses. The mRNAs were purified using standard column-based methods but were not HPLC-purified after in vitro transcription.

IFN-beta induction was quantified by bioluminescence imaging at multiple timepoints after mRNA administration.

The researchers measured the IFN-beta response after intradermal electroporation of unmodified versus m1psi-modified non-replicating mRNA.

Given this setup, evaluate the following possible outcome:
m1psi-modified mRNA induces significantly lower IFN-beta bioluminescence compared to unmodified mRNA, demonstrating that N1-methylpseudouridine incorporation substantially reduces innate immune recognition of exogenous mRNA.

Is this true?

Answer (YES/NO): NO